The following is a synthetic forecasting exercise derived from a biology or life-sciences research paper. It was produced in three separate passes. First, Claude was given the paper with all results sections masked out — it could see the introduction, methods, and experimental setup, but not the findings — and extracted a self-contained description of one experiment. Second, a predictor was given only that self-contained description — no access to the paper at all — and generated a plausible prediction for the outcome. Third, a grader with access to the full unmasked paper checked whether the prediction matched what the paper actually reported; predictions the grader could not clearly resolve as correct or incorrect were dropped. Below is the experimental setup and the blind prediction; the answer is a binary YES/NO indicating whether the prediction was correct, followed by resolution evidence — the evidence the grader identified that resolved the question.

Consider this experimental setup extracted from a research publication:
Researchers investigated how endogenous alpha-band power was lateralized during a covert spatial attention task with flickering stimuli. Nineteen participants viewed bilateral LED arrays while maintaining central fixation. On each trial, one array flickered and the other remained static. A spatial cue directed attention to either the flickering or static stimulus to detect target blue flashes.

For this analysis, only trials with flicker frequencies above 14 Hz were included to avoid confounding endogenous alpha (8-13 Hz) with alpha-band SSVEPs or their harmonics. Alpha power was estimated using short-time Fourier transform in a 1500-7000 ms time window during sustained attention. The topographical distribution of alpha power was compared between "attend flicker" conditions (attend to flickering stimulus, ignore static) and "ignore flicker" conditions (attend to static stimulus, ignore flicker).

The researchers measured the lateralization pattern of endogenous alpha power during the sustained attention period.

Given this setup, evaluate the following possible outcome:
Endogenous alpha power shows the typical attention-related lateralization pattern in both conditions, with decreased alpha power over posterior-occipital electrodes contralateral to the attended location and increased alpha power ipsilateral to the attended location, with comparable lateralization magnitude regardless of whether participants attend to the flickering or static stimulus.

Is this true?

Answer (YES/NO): NO